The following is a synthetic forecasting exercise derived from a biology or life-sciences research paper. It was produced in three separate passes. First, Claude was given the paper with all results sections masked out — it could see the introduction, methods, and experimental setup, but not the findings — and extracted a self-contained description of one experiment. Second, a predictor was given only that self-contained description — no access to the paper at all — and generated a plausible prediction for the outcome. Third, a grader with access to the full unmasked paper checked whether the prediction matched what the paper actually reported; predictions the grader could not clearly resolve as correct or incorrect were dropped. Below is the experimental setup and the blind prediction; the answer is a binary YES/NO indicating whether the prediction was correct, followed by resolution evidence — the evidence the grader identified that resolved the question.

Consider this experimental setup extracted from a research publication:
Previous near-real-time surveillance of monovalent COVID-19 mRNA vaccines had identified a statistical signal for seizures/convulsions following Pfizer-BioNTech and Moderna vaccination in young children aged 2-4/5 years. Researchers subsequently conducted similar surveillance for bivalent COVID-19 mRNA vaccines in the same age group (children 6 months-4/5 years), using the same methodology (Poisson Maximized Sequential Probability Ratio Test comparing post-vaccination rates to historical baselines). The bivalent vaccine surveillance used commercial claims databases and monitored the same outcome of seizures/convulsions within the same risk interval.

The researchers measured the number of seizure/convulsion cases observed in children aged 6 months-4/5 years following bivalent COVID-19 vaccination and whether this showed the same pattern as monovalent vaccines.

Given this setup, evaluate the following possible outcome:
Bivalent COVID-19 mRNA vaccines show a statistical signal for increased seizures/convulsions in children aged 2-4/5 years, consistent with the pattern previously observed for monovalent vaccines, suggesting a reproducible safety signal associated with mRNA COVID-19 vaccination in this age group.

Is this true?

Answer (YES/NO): NO